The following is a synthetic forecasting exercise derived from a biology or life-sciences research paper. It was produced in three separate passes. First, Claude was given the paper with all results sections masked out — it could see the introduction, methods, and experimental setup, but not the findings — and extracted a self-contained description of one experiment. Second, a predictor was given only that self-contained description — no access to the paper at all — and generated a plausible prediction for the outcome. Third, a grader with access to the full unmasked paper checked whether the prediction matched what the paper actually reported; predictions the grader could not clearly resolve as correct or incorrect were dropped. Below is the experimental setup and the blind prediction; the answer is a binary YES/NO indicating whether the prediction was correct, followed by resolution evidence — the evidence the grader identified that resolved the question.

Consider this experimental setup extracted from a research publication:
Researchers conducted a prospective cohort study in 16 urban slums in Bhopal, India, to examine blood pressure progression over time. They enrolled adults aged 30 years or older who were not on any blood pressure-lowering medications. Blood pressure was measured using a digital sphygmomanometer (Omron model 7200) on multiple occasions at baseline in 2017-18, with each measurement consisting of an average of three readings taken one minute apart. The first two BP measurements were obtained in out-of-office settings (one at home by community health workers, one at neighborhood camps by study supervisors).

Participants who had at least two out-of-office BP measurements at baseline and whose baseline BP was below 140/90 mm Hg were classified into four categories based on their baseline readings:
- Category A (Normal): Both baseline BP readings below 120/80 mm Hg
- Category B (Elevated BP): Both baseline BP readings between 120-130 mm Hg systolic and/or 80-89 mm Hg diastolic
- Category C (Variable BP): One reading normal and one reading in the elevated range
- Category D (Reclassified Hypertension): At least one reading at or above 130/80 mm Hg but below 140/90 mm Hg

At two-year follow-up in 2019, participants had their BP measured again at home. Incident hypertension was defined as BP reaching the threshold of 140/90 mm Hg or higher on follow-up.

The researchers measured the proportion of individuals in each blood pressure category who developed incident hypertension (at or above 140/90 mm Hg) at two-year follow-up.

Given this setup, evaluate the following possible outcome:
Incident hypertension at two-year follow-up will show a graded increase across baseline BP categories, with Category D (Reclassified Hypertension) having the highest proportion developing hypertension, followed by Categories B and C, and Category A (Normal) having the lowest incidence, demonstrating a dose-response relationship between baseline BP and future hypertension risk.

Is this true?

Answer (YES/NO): YES